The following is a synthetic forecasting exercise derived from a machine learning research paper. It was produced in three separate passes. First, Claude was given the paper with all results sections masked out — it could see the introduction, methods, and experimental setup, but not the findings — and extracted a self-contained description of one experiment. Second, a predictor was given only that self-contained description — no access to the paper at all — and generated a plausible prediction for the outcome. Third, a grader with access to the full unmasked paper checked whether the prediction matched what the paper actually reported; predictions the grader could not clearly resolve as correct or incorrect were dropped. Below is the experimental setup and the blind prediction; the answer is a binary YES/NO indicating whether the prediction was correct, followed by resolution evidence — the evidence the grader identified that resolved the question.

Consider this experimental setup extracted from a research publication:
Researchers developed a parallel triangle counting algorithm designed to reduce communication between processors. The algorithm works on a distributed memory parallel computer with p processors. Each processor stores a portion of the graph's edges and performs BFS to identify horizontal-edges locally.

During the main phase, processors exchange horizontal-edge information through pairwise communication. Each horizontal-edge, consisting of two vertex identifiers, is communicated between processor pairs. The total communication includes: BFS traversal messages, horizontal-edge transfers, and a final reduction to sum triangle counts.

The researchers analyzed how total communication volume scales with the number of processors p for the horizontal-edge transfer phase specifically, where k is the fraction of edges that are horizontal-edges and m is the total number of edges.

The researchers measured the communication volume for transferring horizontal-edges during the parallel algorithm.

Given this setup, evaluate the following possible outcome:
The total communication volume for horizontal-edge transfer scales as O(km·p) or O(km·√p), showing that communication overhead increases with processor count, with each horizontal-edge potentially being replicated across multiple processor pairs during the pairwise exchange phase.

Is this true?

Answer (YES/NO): YES